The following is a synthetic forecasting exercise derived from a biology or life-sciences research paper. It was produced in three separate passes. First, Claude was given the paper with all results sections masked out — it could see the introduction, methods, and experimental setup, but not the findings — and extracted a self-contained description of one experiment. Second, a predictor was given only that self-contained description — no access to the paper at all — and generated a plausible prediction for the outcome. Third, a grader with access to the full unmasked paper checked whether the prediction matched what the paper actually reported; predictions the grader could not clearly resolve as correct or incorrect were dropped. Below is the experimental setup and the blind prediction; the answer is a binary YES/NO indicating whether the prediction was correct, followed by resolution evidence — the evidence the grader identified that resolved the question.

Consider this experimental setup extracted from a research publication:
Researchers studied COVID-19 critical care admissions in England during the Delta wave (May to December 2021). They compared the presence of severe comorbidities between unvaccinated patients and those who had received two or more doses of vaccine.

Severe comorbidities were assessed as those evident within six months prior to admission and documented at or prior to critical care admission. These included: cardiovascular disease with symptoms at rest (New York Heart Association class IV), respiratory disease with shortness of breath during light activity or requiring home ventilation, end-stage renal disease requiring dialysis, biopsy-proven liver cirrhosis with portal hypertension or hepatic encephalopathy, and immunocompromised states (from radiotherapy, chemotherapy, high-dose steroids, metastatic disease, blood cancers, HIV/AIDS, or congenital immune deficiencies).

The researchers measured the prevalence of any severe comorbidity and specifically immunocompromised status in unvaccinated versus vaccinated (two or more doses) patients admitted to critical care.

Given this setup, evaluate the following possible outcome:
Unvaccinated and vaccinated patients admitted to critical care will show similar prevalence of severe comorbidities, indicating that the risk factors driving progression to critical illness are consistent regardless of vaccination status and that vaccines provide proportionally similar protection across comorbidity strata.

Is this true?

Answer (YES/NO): NO